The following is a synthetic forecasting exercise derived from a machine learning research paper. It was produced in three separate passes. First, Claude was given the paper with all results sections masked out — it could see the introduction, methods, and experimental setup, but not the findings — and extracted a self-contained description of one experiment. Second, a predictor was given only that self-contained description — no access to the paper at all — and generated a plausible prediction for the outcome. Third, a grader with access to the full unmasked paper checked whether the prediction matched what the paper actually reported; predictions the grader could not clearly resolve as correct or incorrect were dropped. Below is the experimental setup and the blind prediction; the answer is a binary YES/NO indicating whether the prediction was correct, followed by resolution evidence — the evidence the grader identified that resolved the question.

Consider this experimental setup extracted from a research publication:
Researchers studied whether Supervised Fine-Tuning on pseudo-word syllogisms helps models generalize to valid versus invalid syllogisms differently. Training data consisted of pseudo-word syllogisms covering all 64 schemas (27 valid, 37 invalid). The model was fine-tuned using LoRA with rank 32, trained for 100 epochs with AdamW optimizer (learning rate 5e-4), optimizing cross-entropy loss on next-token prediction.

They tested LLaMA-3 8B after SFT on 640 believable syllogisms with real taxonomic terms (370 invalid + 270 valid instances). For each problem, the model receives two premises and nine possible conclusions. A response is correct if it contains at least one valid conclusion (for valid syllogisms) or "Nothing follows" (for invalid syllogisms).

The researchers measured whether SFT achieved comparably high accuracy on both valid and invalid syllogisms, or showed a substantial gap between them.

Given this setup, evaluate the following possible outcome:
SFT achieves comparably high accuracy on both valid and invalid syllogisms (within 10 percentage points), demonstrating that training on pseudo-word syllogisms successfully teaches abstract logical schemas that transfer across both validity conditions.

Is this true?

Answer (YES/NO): YES